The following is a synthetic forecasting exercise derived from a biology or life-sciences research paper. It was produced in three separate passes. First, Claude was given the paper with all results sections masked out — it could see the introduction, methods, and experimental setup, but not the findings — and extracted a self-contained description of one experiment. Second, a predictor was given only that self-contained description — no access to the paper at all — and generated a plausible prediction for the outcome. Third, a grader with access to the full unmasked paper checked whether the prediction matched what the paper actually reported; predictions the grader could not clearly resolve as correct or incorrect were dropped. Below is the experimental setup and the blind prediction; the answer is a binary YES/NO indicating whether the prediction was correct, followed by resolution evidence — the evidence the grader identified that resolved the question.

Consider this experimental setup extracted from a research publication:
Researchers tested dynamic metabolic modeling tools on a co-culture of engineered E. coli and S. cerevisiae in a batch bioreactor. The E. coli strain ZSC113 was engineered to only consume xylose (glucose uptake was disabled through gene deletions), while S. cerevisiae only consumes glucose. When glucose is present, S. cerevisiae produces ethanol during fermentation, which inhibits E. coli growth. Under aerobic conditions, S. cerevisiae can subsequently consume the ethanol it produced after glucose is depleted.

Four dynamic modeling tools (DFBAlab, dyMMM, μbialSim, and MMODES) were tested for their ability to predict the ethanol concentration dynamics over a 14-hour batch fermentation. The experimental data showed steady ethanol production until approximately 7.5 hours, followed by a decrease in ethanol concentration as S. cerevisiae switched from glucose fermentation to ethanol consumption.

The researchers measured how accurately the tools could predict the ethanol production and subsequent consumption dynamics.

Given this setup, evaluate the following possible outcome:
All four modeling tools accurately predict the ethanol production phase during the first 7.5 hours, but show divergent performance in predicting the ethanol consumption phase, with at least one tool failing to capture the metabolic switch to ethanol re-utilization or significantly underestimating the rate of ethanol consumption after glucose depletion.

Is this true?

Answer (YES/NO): NO